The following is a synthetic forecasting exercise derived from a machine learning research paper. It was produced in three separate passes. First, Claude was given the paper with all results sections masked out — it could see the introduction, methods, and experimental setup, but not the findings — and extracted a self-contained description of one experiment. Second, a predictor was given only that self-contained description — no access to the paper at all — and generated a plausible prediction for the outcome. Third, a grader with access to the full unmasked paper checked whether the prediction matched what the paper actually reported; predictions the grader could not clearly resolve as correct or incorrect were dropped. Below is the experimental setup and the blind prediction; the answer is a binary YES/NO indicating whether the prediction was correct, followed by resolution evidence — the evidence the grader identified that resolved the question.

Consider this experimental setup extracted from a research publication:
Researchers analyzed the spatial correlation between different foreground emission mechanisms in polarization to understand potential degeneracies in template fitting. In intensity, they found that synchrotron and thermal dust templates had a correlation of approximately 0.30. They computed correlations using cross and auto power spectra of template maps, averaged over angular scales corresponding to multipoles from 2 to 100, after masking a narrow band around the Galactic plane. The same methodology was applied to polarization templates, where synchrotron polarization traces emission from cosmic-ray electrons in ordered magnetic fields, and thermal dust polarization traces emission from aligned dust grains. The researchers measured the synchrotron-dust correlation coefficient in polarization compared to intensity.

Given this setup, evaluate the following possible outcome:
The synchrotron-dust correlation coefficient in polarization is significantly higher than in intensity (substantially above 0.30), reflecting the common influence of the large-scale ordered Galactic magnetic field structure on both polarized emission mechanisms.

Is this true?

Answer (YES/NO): NO